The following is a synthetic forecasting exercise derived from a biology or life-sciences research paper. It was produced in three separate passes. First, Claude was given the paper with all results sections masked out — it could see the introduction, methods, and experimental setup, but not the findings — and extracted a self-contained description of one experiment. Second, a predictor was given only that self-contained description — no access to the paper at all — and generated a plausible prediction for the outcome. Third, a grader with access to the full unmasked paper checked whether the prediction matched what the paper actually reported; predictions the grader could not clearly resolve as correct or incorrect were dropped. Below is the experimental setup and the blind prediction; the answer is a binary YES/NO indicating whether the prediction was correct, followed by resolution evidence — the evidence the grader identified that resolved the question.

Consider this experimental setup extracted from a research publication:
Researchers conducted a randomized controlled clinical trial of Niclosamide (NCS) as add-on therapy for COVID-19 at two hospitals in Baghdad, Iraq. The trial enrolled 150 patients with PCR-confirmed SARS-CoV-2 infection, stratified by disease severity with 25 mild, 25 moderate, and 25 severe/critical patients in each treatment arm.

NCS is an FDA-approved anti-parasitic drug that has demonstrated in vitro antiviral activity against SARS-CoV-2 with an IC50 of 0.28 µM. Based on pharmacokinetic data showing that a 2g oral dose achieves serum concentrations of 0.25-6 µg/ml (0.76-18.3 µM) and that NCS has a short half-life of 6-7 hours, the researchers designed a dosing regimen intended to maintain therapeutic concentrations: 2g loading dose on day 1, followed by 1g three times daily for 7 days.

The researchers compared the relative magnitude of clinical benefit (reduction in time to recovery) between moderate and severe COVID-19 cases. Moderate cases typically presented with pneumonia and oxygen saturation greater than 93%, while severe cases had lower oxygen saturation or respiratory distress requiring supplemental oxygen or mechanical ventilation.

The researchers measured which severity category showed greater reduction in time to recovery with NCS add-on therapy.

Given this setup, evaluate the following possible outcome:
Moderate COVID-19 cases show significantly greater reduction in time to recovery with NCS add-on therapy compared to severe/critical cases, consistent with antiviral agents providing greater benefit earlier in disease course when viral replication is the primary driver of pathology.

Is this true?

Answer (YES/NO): YES